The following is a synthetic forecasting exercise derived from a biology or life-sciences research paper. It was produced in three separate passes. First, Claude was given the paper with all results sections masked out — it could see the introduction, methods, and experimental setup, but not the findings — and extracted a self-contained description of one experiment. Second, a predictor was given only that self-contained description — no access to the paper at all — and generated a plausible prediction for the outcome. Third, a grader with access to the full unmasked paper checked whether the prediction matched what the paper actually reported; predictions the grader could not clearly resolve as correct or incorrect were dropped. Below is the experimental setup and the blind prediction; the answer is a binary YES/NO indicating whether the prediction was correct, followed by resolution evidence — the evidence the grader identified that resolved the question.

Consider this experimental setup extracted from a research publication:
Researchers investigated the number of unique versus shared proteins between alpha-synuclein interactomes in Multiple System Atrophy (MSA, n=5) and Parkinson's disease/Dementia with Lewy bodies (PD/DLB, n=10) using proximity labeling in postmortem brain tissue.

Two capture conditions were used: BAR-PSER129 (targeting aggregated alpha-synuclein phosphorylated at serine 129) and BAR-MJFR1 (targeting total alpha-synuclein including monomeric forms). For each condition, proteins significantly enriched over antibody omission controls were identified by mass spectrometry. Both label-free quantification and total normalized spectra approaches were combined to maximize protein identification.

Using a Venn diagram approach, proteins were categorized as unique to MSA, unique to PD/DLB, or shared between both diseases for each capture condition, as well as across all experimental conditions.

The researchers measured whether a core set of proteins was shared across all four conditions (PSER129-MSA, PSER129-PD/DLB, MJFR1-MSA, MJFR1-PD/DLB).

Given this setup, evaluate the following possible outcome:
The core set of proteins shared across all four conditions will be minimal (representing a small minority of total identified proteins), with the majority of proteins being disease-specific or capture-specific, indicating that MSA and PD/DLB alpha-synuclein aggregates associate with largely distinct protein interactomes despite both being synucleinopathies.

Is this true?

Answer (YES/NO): NO